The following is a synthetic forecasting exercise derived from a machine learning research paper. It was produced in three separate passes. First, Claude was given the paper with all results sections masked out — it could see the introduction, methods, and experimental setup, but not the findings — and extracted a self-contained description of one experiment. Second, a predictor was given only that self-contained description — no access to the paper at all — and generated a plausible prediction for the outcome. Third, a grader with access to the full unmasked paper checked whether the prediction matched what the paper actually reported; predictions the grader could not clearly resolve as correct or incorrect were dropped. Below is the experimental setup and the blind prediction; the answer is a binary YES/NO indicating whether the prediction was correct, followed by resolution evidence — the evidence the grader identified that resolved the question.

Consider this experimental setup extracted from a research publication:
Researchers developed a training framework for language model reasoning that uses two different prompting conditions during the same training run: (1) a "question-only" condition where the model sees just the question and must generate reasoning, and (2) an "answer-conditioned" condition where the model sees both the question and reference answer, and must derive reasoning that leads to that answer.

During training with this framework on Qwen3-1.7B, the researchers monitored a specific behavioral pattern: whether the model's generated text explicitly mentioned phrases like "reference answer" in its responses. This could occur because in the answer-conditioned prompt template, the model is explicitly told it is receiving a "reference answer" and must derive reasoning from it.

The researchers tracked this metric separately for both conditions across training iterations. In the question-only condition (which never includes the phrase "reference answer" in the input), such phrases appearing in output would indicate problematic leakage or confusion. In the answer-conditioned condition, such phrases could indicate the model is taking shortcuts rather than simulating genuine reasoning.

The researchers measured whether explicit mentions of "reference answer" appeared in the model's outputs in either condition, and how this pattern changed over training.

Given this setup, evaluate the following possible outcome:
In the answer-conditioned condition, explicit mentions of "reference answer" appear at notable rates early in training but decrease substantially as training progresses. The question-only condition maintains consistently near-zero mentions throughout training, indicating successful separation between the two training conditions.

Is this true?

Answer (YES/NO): YES